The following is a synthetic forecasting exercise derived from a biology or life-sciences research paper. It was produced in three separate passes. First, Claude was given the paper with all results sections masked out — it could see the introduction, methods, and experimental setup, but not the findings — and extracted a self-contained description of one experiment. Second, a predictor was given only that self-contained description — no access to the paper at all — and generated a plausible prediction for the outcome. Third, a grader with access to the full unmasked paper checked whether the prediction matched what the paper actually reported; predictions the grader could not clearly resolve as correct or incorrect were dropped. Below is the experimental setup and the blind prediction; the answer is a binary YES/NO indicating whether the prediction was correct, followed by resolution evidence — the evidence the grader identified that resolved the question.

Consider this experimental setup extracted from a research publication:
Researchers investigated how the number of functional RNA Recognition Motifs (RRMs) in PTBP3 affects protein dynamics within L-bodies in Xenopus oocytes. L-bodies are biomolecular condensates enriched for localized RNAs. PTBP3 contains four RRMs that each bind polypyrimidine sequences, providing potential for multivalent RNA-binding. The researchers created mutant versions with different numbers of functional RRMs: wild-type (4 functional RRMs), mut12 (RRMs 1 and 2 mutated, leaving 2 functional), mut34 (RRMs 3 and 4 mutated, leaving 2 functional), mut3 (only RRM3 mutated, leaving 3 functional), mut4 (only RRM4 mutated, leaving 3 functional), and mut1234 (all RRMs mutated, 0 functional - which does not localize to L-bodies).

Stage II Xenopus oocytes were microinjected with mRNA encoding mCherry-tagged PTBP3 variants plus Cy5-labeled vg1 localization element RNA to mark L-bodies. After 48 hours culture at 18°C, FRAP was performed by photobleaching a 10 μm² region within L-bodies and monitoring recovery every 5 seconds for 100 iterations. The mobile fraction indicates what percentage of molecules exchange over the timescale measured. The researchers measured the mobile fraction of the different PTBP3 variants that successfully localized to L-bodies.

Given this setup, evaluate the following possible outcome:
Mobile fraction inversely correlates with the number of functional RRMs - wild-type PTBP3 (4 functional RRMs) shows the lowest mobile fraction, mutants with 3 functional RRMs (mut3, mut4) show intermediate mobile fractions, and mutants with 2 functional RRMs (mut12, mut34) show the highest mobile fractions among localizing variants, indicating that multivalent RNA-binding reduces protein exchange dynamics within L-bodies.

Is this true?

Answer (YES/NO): NO